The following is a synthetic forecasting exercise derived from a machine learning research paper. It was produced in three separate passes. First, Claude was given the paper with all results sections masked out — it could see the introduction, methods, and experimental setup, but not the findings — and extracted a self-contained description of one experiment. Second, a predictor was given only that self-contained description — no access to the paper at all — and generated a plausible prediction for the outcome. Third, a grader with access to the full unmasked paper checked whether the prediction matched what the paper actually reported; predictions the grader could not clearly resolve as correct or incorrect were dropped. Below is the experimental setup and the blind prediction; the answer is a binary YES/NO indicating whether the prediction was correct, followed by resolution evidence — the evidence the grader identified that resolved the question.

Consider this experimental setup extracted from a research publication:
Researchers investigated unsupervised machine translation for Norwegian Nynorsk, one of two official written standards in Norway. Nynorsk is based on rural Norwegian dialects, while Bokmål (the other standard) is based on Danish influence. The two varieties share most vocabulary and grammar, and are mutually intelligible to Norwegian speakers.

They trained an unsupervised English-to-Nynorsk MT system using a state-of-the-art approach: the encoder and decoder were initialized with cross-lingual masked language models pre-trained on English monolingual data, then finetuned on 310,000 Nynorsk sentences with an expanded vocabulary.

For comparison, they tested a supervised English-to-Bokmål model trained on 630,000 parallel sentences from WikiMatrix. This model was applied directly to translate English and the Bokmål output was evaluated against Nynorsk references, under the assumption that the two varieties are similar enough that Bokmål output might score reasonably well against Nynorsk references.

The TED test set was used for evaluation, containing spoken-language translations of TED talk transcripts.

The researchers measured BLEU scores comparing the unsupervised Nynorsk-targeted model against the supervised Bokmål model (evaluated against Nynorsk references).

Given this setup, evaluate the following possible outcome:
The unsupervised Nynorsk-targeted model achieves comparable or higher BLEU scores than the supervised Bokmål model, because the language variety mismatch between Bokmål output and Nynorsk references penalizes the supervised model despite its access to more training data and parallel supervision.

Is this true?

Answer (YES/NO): NO